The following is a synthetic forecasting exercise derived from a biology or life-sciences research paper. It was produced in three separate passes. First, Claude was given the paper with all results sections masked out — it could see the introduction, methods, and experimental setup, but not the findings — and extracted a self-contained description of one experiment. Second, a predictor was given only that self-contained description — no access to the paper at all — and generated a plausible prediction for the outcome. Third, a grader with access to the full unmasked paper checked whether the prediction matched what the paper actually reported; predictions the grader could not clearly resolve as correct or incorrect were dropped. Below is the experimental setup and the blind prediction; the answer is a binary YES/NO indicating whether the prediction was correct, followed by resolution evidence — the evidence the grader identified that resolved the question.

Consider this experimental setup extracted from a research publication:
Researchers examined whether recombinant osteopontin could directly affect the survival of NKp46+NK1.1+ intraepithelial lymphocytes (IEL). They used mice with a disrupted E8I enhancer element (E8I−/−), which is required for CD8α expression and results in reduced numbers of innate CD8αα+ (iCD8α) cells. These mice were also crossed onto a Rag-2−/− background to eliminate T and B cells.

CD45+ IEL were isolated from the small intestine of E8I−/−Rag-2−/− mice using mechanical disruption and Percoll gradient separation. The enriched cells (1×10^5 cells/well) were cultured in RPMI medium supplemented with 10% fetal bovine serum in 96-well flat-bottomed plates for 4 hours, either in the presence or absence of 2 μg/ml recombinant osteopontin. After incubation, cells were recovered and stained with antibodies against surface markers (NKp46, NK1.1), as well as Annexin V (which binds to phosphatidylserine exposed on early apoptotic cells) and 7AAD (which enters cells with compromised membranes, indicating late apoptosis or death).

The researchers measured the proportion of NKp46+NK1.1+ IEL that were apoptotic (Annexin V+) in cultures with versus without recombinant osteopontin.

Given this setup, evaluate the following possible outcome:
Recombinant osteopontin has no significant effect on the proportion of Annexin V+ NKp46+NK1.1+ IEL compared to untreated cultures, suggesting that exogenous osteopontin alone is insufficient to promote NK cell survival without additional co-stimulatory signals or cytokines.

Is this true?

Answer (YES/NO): NO